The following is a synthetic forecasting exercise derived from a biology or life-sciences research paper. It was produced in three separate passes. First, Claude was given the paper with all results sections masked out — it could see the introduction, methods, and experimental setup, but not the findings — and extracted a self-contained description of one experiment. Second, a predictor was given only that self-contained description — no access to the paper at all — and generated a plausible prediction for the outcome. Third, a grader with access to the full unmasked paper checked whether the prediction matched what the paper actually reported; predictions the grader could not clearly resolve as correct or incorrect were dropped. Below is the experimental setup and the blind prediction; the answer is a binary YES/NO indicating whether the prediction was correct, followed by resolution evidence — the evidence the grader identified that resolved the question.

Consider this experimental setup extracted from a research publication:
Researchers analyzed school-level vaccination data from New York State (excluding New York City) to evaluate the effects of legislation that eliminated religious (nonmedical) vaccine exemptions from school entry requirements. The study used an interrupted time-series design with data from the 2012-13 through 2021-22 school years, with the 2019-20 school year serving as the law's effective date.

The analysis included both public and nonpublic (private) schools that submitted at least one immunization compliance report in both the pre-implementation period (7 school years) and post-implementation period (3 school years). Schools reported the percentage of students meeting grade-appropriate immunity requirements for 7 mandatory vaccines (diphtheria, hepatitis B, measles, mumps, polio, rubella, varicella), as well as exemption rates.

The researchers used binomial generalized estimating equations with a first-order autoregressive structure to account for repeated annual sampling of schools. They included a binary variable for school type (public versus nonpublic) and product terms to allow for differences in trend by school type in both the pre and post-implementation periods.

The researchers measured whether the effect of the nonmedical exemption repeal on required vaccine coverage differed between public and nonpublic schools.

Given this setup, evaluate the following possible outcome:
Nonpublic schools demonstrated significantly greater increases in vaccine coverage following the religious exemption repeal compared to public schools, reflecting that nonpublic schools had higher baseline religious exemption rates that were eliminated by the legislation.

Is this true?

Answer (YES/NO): YES